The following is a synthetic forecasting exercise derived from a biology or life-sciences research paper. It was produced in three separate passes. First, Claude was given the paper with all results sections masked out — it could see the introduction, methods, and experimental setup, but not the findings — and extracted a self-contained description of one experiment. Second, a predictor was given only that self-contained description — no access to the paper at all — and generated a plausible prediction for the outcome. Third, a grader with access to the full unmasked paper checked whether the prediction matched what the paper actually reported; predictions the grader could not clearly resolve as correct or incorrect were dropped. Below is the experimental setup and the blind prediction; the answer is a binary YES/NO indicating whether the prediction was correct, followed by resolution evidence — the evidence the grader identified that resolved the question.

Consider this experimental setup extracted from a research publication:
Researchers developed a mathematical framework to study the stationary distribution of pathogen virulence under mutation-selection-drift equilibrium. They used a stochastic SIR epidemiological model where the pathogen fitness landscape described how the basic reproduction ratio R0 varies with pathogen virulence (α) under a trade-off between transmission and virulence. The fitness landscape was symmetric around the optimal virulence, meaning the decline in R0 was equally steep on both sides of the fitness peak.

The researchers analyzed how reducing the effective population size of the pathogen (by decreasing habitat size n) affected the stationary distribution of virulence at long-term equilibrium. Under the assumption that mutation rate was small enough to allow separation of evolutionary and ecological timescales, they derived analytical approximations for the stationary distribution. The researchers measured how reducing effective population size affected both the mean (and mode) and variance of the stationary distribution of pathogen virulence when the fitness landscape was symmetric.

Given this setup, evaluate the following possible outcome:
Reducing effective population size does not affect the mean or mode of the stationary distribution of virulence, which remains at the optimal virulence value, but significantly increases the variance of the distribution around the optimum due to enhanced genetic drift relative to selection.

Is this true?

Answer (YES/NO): NO